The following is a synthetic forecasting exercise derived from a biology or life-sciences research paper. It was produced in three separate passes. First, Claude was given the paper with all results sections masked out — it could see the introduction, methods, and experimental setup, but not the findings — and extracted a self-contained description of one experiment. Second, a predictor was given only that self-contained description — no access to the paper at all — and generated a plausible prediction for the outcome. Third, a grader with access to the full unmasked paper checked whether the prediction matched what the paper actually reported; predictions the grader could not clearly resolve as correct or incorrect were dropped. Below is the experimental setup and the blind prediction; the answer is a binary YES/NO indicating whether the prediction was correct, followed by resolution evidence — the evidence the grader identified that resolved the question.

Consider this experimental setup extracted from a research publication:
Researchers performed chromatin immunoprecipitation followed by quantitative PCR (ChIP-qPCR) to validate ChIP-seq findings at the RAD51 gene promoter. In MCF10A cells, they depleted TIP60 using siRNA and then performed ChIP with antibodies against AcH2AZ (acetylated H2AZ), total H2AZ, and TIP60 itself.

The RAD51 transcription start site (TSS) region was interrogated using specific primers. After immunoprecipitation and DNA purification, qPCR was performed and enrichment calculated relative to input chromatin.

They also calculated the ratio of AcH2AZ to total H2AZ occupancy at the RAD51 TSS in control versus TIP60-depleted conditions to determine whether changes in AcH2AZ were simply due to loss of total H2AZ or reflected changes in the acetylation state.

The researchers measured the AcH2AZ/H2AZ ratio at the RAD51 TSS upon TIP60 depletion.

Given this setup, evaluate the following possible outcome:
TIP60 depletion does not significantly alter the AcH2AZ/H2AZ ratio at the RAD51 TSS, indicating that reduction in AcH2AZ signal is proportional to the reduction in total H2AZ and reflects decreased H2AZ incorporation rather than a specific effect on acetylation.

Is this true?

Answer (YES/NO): NO